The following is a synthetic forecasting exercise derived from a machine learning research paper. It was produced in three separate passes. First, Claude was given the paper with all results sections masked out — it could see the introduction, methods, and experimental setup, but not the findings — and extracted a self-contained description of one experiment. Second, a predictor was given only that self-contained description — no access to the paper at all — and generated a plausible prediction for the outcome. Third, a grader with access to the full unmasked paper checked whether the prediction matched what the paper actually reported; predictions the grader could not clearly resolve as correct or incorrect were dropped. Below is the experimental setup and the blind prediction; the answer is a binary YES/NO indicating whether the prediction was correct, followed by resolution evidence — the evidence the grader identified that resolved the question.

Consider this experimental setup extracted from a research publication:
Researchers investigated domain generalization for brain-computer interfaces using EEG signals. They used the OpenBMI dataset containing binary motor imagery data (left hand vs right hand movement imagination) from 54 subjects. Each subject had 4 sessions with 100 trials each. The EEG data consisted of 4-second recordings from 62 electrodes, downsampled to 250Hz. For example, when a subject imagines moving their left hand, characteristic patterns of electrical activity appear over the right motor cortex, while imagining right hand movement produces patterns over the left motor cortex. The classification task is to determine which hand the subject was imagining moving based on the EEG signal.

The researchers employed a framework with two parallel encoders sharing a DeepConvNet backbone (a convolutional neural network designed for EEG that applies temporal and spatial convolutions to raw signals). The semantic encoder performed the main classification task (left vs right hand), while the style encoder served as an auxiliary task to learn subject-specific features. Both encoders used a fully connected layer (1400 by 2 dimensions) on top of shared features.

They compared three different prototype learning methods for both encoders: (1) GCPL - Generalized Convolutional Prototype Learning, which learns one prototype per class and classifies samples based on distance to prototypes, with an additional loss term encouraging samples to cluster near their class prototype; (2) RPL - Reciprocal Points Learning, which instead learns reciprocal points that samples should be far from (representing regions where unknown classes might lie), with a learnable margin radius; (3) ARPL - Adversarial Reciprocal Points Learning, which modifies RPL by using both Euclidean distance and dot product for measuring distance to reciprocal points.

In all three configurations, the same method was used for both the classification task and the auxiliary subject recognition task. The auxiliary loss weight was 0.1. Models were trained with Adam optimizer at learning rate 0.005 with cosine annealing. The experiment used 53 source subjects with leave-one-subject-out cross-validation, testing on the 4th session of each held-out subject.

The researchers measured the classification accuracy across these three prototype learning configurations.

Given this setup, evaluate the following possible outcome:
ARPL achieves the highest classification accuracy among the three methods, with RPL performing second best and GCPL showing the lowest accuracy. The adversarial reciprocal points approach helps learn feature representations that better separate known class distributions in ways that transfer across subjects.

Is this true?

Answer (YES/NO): NO